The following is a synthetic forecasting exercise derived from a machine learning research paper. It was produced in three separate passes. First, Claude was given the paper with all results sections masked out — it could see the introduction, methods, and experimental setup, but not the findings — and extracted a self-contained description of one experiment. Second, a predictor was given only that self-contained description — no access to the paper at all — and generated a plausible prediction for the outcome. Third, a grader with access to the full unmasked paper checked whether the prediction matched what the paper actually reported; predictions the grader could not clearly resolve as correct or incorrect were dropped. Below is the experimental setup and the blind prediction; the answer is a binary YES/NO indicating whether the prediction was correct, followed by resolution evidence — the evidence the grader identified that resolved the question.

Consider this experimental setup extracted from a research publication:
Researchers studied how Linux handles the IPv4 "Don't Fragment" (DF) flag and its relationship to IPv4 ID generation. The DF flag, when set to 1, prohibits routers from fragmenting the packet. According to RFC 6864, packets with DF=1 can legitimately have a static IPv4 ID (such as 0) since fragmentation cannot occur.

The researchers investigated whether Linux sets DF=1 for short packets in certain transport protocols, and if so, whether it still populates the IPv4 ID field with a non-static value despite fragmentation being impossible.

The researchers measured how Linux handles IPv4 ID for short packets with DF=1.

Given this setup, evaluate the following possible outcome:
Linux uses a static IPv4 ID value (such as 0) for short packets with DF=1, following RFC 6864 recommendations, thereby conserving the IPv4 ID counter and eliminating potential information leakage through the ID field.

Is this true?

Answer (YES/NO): NO